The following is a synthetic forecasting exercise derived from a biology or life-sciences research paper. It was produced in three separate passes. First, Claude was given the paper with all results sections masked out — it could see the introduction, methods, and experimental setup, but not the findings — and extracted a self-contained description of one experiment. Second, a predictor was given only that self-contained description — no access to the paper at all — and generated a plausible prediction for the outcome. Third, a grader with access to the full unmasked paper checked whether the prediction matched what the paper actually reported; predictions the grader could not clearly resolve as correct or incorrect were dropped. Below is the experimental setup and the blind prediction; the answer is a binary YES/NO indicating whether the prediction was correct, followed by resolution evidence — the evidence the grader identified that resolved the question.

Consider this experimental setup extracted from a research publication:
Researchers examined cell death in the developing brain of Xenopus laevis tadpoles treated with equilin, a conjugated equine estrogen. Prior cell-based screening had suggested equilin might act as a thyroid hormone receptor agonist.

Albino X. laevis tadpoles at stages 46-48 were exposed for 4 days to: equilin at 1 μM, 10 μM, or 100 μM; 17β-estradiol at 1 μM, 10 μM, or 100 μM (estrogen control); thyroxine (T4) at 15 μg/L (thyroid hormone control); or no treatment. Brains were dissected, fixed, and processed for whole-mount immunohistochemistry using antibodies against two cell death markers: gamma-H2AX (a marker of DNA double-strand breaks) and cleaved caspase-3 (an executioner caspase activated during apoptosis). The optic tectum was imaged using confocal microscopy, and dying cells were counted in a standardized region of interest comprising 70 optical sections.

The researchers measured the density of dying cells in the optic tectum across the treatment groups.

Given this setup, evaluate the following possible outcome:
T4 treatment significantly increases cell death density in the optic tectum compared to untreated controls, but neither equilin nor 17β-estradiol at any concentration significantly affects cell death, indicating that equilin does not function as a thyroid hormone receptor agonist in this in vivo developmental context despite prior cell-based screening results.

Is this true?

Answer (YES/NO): NO